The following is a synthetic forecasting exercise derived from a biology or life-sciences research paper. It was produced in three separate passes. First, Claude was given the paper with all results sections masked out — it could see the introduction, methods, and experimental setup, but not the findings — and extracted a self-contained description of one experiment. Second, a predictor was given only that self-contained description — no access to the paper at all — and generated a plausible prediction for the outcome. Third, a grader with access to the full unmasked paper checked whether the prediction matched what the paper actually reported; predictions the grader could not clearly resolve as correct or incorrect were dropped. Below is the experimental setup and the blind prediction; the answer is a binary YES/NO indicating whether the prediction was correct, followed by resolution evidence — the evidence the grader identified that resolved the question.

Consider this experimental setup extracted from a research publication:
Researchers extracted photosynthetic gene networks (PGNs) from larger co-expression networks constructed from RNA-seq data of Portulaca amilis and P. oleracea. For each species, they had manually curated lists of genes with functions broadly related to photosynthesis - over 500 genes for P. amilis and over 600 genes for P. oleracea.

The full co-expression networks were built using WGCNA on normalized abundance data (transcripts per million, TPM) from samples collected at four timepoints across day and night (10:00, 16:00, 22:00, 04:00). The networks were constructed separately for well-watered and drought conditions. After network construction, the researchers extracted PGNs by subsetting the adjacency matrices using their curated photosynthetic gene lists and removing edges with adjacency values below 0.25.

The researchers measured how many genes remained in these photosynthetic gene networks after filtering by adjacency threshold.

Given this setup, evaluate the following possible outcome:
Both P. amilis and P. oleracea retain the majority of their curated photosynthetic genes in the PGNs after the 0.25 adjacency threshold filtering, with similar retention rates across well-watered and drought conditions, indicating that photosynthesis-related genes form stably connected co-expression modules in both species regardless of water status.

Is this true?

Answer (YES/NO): NO